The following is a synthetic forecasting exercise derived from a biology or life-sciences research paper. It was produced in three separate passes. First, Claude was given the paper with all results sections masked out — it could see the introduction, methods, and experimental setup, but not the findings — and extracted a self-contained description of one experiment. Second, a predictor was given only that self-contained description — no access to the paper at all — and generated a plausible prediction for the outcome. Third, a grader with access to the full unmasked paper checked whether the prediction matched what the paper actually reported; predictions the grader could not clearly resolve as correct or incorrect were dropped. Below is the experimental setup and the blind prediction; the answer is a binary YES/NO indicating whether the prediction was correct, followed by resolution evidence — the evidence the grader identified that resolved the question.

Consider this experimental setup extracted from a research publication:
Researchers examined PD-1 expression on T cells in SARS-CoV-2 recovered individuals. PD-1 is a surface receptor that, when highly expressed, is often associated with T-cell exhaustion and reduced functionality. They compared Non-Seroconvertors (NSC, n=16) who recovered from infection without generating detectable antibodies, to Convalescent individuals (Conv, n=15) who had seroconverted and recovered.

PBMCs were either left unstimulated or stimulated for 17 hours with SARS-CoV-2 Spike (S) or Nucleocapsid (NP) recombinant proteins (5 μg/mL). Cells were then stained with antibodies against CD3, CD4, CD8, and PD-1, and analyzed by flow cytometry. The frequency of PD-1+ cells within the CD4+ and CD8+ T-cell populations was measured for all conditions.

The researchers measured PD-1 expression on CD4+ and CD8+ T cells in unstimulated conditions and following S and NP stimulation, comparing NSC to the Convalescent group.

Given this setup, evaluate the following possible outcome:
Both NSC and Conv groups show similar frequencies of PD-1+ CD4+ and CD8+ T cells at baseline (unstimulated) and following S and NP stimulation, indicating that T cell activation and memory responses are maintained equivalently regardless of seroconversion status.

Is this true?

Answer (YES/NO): NO